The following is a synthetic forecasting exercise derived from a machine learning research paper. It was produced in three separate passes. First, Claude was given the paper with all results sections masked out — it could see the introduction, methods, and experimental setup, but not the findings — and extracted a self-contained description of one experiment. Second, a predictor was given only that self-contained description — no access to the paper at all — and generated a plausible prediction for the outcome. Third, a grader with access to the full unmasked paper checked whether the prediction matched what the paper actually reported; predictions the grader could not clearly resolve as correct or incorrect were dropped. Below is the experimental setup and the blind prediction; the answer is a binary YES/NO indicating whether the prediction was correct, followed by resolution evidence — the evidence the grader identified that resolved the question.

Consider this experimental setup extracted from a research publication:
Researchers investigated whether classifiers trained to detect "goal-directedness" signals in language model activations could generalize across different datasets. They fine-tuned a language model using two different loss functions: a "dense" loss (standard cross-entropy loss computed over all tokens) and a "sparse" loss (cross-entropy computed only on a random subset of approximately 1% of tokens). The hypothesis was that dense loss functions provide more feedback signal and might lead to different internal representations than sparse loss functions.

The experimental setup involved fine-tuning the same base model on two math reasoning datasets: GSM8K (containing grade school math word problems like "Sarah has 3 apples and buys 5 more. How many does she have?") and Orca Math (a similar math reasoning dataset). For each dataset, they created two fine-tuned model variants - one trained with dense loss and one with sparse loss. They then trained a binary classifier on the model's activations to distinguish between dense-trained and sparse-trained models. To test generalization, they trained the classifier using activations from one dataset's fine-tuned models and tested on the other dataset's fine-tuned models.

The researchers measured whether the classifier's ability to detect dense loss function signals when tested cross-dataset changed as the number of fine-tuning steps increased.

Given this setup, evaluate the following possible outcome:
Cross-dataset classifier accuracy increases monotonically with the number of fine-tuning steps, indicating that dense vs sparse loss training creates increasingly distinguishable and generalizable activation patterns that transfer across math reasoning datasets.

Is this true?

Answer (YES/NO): NO